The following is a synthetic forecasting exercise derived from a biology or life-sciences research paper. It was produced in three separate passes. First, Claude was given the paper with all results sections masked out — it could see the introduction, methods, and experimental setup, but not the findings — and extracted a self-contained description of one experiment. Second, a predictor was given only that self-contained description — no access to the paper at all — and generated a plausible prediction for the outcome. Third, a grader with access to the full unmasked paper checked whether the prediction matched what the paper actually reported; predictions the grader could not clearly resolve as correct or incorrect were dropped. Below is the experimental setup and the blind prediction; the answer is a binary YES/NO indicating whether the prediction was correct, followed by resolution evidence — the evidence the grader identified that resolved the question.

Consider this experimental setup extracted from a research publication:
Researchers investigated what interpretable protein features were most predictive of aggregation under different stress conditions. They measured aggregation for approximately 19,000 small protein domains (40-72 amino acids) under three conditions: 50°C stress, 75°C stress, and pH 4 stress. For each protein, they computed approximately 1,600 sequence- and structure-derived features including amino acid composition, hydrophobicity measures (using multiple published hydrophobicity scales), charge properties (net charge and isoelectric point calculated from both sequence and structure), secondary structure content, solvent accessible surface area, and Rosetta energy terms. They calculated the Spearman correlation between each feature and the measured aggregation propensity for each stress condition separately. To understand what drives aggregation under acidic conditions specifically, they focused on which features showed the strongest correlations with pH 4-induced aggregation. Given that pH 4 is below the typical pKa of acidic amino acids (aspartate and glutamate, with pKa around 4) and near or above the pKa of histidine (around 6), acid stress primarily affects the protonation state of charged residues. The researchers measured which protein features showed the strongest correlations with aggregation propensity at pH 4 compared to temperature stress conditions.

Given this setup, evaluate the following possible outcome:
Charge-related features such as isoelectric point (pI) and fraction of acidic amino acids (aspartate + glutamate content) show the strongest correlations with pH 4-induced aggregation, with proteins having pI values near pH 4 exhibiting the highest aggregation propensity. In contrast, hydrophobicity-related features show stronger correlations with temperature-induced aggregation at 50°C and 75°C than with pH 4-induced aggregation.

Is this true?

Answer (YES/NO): NO